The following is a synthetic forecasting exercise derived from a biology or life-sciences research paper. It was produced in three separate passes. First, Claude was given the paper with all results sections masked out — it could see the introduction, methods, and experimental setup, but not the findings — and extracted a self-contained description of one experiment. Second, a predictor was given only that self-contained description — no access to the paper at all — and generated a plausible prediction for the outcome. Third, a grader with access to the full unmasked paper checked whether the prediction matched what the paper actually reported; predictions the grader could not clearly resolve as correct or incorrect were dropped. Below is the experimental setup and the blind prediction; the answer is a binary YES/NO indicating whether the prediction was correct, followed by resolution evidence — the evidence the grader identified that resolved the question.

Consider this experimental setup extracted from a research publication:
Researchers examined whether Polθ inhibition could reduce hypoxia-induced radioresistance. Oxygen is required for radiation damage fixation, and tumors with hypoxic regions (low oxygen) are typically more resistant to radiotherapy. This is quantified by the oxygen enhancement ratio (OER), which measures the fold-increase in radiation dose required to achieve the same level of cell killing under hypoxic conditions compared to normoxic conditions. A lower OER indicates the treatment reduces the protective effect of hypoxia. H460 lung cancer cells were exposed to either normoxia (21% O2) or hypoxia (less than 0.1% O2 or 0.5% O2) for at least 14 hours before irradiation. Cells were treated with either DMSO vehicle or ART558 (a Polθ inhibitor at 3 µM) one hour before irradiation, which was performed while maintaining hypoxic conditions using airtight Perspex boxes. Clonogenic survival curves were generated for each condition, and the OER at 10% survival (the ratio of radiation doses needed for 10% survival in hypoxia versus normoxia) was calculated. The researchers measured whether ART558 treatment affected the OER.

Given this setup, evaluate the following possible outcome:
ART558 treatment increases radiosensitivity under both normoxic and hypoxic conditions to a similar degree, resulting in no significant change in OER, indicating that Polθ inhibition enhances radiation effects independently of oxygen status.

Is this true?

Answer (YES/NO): YES